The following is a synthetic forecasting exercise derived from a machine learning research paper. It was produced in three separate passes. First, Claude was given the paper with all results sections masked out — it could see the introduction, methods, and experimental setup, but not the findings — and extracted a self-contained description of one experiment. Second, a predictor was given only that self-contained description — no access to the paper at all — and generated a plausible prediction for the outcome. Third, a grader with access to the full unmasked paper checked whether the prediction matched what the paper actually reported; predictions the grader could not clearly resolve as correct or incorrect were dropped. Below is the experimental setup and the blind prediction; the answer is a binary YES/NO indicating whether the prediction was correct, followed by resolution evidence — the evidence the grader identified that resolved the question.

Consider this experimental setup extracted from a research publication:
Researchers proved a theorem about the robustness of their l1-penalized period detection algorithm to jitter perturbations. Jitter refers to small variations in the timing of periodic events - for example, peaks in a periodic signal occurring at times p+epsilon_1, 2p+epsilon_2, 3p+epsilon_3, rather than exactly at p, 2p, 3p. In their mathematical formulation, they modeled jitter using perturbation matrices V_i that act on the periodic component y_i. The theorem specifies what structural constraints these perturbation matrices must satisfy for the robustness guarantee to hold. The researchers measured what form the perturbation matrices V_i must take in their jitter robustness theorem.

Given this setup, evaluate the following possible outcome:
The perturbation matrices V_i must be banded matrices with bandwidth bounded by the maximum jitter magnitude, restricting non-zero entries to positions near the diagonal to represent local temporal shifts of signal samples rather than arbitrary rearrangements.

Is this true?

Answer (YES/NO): NO